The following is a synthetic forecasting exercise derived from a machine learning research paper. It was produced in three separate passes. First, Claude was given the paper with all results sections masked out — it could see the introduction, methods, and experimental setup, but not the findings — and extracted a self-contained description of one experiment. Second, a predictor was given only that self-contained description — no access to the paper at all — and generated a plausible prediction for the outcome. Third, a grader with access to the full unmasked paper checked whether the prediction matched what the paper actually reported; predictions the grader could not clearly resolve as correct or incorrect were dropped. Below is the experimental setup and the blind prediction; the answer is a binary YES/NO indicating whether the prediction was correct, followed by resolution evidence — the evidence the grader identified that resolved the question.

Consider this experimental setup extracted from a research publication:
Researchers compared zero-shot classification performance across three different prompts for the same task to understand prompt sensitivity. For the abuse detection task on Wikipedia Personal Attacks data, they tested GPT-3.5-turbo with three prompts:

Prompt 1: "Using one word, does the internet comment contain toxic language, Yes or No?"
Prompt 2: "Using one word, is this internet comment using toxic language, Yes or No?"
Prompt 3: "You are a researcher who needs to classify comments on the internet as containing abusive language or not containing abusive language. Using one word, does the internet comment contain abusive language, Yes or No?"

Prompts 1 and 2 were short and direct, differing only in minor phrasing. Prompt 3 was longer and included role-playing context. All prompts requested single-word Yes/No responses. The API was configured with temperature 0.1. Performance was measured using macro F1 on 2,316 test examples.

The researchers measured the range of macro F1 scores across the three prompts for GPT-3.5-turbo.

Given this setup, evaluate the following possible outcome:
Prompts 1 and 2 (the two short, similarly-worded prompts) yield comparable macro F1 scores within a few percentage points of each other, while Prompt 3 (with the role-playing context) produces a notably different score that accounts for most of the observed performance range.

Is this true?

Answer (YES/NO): NO